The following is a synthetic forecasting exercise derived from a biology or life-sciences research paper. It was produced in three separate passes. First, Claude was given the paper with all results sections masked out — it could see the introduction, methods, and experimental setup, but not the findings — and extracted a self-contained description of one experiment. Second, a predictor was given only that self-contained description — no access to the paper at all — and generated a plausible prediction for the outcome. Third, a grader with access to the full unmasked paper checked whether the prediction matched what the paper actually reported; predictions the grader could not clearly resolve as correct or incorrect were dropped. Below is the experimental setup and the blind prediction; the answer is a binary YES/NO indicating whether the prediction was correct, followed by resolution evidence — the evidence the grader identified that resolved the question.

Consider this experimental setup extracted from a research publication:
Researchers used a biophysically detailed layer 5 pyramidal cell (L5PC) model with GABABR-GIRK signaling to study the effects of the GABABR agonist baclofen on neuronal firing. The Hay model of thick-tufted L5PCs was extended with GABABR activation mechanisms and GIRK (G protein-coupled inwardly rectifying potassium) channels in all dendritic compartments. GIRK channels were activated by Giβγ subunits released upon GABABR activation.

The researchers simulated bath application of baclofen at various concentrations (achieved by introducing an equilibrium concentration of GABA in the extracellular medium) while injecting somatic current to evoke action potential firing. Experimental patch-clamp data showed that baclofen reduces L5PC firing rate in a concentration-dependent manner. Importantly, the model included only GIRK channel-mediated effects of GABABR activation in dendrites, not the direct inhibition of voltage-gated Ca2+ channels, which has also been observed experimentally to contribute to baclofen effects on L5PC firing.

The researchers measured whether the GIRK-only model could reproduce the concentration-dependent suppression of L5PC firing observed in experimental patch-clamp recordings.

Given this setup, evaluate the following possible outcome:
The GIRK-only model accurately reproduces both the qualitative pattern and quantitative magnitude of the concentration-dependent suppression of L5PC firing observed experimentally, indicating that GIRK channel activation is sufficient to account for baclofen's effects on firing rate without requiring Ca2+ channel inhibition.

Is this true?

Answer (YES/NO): YES